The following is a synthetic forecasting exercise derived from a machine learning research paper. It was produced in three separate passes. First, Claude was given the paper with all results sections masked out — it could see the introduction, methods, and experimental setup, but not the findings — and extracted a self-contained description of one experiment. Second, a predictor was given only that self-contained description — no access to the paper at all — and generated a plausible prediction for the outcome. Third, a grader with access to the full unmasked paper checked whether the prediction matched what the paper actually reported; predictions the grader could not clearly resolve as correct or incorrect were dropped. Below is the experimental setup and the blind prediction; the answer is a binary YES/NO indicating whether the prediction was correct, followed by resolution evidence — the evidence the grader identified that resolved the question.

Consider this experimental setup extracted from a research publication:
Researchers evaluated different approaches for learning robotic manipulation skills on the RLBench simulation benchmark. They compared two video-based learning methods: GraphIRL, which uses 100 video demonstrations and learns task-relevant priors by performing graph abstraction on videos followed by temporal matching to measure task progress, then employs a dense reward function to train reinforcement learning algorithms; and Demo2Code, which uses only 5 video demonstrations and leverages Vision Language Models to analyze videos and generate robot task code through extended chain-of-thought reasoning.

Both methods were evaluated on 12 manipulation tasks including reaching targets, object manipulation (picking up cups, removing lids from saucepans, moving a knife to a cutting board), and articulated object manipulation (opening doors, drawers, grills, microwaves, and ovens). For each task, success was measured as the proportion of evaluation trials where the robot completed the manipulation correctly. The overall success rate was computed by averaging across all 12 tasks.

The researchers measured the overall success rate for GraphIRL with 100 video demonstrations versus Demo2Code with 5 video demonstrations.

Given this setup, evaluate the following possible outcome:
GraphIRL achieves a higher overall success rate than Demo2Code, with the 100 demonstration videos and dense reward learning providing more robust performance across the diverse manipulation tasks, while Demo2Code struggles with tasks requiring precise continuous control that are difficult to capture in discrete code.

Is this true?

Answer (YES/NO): NO